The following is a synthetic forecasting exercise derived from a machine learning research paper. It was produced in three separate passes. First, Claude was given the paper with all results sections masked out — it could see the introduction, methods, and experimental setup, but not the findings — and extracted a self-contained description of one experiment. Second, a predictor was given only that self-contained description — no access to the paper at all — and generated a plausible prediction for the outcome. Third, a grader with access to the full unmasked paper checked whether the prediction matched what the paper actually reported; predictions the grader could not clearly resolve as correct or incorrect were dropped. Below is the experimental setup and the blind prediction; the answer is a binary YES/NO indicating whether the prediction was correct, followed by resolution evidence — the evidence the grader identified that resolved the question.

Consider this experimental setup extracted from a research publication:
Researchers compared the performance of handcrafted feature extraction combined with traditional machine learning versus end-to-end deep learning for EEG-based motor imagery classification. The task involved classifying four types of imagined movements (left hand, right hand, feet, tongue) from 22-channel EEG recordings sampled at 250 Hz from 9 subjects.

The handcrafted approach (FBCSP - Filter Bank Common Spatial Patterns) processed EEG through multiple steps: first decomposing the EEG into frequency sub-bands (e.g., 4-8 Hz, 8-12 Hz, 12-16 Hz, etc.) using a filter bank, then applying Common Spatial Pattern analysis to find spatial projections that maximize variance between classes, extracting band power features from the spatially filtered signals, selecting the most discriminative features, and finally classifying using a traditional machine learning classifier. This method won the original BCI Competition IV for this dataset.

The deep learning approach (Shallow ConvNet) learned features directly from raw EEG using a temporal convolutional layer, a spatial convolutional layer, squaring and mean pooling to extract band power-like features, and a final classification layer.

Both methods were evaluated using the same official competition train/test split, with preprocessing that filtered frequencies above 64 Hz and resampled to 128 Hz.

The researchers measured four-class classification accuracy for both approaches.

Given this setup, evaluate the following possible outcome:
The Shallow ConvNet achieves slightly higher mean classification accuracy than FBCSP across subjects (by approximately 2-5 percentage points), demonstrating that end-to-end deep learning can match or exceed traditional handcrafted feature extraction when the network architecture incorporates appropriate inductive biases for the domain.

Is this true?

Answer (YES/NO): NO